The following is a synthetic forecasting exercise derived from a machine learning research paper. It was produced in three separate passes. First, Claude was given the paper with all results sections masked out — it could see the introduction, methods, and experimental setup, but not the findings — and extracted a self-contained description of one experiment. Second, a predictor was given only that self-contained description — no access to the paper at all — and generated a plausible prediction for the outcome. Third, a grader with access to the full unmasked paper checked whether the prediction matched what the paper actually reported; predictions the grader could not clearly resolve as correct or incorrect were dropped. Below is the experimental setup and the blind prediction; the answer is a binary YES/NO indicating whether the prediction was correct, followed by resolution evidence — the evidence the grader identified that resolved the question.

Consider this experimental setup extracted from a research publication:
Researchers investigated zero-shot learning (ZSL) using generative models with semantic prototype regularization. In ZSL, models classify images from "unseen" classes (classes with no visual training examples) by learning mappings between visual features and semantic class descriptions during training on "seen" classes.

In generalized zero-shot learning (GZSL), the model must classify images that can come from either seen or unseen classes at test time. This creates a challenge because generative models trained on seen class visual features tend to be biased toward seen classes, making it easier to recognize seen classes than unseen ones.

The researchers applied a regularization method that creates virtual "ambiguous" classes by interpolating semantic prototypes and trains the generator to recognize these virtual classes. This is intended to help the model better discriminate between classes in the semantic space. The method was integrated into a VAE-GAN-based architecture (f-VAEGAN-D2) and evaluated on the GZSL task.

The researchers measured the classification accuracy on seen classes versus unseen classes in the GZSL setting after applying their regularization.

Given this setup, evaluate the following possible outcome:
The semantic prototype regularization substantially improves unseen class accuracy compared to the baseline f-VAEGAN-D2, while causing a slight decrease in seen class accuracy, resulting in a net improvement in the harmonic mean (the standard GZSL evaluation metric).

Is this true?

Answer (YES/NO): NO